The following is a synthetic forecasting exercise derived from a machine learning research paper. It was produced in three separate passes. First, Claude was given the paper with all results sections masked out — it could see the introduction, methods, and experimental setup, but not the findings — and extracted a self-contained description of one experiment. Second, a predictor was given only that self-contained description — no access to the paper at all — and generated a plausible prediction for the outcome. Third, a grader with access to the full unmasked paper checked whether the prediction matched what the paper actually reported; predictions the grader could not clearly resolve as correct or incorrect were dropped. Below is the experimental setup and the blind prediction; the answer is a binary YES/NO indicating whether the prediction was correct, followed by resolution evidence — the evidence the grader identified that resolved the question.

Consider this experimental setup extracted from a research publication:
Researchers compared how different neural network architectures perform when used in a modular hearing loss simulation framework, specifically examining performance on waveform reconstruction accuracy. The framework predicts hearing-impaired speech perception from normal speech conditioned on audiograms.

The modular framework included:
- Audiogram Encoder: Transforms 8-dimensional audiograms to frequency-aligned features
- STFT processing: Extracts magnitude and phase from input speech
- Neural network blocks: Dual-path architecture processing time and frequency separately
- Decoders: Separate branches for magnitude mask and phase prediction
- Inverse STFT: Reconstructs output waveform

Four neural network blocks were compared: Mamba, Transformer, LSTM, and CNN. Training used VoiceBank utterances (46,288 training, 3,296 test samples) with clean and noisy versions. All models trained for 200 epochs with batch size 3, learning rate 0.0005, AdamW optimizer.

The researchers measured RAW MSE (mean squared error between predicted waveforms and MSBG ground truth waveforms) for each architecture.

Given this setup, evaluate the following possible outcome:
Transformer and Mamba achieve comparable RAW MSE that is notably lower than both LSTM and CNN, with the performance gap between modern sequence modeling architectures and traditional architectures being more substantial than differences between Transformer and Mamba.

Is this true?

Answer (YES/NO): NO